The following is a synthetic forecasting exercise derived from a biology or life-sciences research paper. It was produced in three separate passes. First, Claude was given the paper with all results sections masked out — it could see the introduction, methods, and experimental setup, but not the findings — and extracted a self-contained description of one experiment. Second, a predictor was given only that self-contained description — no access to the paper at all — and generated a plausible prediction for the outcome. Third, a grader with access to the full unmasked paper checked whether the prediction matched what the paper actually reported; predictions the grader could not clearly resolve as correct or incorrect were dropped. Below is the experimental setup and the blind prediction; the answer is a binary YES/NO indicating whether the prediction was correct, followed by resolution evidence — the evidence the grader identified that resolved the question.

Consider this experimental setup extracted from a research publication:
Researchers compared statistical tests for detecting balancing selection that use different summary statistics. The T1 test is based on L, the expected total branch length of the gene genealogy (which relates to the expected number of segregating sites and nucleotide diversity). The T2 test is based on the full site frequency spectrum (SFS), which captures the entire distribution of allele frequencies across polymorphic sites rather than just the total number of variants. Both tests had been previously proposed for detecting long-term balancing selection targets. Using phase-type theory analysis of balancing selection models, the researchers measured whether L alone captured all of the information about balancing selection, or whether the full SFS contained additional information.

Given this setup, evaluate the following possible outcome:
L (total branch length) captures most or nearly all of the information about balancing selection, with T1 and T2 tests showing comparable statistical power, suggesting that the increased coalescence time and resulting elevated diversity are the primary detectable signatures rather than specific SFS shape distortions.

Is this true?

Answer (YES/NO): NO